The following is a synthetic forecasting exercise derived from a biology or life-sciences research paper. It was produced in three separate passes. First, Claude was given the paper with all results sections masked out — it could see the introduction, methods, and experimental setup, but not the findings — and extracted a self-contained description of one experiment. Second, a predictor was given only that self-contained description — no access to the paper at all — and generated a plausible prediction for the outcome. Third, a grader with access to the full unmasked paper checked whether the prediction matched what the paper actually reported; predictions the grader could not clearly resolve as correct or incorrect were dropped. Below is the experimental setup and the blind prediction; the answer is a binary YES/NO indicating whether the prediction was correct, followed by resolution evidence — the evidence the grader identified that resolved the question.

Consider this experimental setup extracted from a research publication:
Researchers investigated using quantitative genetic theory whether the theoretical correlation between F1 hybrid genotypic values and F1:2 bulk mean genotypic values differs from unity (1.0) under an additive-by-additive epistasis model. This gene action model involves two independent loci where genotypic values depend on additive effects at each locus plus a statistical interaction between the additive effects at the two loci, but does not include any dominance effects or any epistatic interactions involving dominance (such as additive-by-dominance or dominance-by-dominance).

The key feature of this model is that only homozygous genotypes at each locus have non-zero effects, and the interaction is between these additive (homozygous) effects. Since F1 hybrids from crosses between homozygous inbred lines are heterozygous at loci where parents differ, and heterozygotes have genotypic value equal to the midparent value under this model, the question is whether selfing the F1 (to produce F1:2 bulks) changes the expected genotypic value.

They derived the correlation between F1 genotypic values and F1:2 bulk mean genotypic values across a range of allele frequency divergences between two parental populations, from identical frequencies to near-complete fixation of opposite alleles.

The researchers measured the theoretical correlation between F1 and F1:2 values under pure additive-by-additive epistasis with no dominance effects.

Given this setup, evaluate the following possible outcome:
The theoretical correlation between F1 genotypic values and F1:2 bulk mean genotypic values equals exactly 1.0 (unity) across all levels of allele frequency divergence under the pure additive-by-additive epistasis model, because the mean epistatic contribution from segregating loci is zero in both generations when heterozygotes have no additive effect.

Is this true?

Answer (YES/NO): YES